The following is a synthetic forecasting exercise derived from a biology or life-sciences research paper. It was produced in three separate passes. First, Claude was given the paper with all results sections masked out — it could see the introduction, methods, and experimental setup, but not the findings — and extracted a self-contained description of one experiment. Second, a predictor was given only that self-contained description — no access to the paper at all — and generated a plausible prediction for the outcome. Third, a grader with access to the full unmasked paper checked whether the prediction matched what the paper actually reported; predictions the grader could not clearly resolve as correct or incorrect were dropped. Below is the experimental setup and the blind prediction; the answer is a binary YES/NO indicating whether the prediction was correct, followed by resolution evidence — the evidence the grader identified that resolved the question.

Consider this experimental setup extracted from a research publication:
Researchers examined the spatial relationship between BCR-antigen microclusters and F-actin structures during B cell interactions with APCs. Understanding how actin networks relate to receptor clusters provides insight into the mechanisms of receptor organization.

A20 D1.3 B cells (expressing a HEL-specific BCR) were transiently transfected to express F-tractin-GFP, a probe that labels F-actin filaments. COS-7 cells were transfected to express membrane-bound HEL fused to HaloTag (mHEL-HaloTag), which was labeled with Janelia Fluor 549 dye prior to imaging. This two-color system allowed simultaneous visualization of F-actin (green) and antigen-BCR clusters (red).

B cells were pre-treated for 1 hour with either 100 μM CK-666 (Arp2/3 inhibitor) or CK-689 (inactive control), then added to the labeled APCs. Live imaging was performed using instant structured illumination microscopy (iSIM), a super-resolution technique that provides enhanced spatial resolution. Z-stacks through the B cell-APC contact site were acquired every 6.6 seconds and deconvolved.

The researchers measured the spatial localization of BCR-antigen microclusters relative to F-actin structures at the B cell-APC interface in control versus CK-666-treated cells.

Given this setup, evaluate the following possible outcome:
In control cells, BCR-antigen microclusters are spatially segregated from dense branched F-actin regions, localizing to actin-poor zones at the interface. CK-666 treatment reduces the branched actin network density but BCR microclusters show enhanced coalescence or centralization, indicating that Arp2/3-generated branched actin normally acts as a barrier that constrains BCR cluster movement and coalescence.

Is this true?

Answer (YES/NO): NO